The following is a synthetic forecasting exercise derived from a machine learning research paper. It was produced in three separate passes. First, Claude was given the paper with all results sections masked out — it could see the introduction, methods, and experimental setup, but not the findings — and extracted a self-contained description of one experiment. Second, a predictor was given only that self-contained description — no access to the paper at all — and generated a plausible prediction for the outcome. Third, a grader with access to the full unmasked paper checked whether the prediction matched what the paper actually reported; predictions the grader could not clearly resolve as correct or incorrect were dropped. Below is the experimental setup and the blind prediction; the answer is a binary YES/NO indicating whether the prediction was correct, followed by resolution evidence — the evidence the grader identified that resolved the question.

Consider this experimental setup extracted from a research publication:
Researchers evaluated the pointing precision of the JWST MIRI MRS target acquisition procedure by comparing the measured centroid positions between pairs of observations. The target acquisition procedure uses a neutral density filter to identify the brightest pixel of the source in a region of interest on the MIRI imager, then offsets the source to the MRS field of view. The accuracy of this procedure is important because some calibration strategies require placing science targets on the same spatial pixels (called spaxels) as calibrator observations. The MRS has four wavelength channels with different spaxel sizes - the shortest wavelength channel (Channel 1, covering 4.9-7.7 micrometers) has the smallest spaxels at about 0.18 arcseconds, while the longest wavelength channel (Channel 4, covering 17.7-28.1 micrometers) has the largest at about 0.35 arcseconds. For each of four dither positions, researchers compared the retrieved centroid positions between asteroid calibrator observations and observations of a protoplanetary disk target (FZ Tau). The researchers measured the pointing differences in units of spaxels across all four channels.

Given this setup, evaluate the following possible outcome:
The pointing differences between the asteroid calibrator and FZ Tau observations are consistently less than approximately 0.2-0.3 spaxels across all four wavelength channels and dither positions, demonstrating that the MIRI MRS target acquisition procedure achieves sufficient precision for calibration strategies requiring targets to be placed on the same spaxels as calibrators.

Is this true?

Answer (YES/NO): NO